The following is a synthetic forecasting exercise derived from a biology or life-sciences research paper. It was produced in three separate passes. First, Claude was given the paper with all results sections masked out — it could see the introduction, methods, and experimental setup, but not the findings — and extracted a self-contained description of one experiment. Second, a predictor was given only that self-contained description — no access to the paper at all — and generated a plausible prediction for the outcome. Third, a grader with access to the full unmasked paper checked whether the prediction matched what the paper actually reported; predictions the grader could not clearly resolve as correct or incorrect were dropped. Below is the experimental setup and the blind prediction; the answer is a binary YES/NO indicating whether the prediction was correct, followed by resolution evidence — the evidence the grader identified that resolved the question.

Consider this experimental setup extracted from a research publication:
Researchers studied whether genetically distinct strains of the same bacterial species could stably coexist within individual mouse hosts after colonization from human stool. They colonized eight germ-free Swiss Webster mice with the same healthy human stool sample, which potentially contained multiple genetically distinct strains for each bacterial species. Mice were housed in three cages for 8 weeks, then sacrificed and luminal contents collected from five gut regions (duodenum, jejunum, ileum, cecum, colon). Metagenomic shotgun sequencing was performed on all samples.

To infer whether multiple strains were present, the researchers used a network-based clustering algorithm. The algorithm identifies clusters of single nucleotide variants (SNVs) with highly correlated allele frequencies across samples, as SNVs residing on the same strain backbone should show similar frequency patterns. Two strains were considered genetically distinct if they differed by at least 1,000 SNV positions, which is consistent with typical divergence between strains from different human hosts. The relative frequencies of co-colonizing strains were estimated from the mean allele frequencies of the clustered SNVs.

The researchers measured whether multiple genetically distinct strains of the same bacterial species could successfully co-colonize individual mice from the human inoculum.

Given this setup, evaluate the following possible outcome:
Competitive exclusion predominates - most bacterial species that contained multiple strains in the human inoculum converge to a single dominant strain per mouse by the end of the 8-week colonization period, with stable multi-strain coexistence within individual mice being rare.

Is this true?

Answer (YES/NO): NO